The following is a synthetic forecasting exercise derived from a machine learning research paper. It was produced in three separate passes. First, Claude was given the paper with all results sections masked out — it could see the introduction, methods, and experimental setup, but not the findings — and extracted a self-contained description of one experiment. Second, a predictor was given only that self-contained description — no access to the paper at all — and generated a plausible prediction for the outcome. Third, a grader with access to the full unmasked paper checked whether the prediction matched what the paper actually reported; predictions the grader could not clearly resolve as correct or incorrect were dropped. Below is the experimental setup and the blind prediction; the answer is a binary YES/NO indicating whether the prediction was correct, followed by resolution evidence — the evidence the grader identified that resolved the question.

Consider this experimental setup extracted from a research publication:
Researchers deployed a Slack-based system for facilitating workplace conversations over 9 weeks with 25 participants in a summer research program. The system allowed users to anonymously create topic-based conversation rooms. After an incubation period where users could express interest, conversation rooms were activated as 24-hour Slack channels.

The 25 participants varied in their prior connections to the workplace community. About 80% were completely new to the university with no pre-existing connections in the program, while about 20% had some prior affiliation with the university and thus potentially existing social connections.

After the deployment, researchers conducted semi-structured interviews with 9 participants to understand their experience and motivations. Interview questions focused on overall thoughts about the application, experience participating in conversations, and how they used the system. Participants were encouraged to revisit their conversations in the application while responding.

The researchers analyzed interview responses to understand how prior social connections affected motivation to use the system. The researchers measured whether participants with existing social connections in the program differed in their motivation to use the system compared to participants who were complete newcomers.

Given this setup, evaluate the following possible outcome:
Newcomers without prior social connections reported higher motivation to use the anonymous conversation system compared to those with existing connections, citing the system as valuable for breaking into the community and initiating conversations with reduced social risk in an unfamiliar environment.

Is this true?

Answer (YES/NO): YES